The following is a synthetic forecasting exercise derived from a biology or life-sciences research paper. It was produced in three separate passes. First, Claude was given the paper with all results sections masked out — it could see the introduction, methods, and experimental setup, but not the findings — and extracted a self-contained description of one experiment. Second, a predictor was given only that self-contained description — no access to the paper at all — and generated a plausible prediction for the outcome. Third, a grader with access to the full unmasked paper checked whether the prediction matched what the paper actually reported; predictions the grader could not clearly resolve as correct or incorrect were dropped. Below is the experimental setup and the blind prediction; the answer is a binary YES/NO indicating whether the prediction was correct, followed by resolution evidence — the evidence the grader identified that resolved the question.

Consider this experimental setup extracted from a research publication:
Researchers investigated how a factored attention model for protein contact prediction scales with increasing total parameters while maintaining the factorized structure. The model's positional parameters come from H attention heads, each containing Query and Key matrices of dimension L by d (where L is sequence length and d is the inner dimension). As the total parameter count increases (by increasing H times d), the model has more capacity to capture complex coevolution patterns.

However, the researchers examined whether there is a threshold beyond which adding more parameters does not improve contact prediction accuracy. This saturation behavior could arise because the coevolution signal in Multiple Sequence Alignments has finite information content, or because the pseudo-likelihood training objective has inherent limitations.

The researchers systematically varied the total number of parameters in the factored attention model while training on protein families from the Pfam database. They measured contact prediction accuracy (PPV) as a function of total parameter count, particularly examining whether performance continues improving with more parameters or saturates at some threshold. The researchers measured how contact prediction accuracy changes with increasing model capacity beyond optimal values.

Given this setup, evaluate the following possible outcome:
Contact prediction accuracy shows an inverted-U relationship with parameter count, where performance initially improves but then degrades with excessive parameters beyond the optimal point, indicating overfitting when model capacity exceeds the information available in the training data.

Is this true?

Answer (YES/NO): NO